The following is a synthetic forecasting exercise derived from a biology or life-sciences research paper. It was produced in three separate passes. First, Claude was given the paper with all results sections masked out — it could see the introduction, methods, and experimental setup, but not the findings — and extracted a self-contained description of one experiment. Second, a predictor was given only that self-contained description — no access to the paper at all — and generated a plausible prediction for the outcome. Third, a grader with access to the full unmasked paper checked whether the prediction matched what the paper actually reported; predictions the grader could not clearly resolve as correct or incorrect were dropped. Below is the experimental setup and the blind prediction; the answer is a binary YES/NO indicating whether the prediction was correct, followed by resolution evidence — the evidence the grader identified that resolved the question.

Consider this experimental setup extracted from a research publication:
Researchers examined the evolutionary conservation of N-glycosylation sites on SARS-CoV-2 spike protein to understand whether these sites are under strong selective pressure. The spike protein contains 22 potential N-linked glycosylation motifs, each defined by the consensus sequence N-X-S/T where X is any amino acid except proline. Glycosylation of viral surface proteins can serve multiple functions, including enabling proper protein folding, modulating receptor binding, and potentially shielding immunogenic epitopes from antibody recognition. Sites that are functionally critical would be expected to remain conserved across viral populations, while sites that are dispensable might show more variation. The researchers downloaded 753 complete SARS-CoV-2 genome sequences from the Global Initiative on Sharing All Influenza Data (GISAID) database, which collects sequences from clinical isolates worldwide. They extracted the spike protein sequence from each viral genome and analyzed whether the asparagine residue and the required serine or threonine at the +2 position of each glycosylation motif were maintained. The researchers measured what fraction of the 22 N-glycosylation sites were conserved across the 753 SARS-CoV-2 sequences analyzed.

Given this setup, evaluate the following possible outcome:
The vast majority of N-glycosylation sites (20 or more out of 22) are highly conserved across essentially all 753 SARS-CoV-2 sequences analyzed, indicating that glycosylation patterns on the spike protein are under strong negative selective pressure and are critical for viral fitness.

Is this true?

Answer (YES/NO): YES